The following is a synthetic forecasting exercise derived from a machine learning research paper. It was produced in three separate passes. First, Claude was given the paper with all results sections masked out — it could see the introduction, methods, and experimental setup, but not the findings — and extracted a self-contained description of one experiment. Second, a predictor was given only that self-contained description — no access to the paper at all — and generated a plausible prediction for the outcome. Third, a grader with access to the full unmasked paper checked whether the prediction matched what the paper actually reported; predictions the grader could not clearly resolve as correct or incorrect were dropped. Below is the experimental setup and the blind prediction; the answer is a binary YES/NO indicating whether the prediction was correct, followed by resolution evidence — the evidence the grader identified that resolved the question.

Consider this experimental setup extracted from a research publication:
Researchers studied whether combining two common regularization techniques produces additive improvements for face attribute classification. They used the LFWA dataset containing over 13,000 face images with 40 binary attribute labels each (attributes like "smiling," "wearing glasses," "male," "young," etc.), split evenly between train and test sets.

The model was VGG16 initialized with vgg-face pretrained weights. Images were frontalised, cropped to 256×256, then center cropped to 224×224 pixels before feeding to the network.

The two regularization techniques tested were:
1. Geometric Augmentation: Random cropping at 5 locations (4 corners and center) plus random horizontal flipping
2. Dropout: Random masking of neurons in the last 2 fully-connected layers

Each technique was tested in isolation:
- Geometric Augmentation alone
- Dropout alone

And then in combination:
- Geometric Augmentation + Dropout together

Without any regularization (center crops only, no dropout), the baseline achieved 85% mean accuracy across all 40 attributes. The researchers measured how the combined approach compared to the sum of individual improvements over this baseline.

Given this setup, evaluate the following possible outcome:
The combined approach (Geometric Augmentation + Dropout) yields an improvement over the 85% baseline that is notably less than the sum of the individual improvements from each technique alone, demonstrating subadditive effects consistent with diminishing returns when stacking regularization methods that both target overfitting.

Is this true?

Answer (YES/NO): NO